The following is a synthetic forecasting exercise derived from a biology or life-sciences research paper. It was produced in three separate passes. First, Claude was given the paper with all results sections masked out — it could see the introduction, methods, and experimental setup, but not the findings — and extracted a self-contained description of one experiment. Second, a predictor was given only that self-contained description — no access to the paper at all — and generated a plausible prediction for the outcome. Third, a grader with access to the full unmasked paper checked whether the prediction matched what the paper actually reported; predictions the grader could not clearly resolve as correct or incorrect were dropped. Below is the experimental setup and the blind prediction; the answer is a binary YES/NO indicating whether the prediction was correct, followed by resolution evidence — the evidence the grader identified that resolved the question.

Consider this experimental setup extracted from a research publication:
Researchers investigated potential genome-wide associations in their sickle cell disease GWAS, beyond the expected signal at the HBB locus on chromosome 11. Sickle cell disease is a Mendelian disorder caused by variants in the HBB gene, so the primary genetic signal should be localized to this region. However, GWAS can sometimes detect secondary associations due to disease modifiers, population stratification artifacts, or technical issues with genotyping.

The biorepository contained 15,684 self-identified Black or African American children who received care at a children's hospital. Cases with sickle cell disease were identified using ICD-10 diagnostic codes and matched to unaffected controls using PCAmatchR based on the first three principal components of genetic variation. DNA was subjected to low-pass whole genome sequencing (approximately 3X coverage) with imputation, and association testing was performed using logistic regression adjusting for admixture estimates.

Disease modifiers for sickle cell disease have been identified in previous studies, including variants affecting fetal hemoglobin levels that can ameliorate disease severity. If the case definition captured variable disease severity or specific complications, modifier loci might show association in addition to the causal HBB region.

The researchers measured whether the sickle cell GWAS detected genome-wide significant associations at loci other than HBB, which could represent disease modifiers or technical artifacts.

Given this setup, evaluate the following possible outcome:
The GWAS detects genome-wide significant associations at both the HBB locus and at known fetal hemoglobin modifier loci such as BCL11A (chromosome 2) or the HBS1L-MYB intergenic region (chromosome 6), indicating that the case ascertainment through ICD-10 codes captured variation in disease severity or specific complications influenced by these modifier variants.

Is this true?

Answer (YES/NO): NO